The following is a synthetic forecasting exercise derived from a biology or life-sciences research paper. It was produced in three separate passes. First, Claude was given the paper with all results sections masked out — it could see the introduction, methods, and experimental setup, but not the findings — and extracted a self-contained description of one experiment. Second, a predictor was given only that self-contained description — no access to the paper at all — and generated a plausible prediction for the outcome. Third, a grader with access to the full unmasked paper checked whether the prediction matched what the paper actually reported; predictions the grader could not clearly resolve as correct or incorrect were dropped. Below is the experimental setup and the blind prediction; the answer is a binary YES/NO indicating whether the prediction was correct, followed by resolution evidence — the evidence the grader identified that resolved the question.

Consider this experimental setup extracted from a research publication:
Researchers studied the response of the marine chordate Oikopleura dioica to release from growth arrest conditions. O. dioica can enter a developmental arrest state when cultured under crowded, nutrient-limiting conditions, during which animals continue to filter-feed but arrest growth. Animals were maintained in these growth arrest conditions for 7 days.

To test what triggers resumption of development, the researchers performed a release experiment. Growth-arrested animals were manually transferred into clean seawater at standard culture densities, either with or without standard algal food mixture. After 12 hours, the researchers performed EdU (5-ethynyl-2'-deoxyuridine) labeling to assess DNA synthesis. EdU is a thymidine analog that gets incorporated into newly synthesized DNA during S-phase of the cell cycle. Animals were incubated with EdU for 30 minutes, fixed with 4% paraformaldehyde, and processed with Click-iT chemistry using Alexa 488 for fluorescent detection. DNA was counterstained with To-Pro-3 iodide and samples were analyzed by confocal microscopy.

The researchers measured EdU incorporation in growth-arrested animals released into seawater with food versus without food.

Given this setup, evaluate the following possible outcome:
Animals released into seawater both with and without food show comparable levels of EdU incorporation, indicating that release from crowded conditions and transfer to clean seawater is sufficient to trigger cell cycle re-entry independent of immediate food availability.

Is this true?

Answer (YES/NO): YES